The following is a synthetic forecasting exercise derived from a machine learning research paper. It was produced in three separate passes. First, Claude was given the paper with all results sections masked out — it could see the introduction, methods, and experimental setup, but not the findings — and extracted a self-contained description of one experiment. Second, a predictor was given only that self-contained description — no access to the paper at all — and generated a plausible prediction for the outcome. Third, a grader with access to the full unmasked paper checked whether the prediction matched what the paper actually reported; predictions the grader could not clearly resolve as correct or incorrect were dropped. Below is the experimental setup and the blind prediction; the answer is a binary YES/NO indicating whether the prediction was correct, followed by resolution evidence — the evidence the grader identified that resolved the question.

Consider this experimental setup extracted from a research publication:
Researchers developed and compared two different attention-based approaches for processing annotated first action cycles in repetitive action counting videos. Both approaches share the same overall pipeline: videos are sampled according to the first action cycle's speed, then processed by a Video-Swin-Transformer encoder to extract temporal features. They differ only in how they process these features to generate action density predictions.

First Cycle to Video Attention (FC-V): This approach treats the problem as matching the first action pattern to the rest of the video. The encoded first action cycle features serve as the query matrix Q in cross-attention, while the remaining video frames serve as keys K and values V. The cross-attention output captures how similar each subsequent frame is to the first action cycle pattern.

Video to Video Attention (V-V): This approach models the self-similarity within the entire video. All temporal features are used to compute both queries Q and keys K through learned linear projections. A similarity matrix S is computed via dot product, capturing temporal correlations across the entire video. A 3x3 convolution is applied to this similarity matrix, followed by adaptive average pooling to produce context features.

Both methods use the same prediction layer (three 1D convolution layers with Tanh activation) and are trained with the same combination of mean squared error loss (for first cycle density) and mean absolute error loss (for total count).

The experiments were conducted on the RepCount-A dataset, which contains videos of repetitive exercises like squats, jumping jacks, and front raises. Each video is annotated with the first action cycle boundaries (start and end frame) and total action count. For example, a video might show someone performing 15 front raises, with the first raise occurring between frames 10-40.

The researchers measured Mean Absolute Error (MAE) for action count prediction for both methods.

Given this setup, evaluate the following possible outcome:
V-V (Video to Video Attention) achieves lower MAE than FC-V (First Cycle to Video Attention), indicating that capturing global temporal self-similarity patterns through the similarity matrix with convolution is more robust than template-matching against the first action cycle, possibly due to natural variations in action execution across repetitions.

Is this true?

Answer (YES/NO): YES